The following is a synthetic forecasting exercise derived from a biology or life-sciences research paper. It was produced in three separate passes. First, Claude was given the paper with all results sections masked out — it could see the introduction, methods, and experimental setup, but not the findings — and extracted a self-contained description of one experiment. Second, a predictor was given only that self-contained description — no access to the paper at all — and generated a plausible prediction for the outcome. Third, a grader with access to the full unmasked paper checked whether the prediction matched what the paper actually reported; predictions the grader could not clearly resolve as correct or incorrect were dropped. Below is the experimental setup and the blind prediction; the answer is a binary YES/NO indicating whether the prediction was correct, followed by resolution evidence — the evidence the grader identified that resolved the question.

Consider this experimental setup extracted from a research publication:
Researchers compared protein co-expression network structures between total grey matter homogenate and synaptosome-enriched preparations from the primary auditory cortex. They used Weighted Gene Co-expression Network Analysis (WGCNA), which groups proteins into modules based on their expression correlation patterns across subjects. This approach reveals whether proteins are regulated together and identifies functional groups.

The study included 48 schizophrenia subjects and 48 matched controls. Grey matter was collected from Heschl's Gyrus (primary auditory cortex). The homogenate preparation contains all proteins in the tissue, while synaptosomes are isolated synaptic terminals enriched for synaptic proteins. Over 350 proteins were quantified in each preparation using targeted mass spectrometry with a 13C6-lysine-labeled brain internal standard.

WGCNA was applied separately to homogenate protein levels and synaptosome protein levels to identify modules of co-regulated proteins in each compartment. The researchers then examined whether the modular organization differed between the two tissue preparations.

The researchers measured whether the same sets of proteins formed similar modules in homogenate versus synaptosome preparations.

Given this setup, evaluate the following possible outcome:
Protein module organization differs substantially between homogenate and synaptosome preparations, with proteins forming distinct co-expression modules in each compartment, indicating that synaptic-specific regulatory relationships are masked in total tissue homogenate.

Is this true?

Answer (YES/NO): YES